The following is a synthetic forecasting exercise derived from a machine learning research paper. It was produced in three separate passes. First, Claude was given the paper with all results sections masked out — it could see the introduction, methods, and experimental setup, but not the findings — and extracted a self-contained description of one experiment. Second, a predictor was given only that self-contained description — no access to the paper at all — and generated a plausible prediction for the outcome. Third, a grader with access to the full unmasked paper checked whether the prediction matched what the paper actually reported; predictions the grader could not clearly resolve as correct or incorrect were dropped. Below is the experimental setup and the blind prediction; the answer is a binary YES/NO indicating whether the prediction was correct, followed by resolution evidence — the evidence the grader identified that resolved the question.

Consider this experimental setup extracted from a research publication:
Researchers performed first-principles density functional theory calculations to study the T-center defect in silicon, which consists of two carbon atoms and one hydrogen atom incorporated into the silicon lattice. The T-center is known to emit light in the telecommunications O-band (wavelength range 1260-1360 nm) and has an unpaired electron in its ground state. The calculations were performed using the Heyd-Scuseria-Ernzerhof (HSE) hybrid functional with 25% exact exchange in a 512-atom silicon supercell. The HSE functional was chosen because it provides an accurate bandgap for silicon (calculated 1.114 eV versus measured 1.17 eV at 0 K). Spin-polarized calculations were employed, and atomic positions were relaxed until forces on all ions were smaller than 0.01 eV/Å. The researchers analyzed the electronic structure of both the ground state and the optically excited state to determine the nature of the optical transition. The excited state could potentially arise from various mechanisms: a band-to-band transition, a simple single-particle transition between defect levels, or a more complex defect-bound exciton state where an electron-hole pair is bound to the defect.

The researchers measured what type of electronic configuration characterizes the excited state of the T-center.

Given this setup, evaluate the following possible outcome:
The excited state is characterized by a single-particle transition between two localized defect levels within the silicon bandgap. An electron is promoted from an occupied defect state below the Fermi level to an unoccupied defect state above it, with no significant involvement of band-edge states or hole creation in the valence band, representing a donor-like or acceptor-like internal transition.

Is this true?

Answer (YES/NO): NO